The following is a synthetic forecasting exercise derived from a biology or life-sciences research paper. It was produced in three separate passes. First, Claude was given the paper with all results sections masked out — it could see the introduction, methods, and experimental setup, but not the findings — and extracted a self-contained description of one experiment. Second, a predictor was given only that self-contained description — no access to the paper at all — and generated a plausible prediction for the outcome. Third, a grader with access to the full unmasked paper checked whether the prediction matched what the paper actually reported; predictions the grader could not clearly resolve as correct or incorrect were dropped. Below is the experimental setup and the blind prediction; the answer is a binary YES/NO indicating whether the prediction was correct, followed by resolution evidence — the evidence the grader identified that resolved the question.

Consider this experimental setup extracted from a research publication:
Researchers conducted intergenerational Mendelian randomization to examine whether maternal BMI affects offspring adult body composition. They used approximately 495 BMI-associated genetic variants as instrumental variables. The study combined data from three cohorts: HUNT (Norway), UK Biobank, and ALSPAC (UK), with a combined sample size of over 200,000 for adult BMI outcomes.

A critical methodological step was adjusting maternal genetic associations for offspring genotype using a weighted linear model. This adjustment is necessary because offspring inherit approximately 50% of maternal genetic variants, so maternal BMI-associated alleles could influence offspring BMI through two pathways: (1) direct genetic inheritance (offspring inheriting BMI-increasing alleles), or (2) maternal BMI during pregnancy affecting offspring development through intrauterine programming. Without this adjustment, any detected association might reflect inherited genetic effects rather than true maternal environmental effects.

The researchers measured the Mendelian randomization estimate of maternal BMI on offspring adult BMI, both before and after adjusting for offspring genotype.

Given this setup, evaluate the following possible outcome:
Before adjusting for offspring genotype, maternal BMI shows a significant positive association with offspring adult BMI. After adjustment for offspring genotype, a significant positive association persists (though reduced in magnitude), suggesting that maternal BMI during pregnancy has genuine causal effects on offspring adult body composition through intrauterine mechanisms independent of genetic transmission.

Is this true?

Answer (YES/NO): NO